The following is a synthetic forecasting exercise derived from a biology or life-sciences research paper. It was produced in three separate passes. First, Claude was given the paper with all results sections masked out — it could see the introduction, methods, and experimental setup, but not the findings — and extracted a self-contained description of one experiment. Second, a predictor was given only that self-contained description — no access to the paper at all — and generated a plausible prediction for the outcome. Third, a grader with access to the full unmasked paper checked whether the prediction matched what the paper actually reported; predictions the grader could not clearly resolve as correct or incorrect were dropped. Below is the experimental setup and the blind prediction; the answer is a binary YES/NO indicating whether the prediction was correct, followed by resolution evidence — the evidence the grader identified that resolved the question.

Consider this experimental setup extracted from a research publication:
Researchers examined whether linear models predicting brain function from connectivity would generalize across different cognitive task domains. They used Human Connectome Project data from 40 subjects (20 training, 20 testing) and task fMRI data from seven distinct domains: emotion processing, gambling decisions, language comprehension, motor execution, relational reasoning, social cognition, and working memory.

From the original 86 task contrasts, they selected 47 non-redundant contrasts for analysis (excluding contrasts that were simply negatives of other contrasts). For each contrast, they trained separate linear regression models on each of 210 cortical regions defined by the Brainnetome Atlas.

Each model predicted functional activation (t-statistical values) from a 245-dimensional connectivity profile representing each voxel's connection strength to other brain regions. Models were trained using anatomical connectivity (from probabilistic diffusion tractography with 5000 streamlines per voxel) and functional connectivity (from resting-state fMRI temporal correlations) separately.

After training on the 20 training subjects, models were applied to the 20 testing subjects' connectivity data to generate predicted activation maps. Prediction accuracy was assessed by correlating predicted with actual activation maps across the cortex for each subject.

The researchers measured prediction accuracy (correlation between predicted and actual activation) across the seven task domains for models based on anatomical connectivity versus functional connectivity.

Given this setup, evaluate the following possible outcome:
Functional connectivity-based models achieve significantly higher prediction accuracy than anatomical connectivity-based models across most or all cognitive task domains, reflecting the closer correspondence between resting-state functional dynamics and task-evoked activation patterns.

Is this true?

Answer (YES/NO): NO